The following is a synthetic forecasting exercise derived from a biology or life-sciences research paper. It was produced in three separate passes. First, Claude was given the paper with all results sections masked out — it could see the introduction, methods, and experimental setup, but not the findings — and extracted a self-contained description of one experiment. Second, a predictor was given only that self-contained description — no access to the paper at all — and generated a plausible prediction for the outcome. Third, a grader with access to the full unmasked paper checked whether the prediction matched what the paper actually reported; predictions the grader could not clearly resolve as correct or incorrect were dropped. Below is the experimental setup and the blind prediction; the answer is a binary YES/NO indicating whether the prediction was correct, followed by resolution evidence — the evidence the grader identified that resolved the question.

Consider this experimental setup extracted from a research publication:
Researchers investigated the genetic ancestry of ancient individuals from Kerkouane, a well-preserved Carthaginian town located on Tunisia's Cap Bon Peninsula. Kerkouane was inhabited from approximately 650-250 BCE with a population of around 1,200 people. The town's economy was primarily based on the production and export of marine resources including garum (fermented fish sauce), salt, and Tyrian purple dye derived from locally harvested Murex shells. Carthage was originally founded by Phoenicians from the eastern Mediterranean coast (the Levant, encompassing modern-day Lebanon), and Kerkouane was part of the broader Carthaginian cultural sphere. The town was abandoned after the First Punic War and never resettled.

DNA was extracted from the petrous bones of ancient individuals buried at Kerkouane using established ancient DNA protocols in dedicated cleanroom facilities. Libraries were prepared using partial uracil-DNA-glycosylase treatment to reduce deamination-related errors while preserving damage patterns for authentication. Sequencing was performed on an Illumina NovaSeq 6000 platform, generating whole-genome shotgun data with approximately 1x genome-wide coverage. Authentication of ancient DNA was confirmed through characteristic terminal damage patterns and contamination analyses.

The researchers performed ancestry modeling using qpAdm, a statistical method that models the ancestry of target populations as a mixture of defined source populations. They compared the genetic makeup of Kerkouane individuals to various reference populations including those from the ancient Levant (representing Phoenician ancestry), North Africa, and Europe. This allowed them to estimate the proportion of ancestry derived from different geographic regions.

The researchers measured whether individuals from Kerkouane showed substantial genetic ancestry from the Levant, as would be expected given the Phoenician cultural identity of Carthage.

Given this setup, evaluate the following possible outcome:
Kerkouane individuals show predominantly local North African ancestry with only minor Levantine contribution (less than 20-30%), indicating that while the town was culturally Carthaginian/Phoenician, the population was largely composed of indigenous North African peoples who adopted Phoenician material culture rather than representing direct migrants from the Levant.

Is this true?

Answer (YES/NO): NO